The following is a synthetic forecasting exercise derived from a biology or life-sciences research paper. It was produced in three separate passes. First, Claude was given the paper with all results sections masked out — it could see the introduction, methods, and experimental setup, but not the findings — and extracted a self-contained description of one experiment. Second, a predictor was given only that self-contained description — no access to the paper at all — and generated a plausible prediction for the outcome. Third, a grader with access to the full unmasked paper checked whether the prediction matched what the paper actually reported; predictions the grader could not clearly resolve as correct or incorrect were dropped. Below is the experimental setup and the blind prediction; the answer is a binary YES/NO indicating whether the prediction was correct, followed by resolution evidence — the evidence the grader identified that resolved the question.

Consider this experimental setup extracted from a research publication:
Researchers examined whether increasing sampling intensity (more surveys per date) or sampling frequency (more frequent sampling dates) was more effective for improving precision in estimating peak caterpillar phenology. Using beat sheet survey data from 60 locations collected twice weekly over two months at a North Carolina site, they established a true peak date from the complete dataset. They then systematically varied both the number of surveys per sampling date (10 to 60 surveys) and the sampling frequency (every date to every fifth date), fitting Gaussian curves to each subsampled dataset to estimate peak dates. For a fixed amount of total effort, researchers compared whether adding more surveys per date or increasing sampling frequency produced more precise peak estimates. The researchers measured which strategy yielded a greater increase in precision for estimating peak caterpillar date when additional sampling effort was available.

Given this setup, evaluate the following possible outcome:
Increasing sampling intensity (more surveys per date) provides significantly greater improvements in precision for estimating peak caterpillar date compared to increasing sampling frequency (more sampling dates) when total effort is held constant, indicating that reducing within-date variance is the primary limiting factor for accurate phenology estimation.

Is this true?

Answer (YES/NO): YES